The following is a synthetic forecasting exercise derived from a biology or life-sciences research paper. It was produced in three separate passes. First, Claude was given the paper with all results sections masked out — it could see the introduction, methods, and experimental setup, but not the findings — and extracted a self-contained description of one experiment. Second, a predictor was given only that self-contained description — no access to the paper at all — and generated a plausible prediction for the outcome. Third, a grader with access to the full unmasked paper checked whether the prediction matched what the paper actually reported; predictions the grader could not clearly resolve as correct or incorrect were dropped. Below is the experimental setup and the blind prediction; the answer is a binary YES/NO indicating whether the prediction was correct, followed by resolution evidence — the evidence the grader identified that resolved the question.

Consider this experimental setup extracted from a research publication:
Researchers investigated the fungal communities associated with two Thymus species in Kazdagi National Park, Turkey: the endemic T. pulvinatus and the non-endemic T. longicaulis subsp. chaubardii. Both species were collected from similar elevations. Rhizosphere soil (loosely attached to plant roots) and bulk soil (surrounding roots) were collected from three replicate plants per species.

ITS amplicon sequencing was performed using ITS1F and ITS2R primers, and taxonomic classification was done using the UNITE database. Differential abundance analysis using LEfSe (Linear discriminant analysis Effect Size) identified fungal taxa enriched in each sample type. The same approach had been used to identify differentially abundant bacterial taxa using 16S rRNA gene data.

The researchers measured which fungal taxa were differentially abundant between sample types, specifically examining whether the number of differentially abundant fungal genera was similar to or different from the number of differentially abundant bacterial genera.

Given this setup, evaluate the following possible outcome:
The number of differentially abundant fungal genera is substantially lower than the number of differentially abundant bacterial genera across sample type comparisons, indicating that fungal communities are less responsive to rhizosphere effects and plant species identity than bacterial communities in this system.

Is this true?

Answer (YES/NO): YES